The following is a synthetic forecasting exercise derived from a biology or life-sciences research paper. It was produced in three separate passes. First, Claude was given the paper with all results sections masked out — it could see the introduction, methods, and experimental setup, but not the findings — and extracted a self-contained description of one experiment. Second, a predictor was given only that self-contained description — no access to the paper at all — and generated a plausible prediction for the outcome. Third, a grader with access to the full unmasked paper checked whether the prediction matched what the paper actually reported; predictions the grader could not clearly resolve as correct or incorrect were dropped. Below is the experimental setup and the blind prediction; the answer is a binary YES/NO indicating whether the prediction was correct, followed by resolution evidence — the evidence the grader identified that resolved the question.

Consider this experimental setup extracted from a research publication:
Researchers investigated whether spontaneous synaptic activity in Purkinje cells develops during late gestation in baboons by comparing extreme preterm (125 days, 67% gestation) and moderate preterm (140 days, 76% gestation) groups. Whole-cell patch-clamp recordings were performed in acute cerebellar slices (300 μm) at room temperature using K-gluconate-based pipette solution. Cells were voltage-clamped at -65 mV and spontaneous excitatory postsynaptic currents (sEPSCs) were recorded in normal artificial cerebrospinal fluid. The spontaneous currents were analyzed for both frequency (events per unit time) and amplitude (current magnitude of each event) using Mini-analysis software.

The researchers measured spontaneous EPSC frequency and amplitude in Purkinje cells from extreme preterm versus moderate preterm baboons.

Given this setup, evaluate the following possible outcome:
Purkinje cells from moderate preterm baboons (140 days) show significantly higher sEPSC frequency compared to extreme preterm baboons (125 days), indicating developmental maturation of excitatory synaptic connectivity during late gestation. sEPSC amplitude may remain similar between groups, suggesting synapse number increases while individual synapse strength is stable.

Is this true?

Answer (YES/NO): YES